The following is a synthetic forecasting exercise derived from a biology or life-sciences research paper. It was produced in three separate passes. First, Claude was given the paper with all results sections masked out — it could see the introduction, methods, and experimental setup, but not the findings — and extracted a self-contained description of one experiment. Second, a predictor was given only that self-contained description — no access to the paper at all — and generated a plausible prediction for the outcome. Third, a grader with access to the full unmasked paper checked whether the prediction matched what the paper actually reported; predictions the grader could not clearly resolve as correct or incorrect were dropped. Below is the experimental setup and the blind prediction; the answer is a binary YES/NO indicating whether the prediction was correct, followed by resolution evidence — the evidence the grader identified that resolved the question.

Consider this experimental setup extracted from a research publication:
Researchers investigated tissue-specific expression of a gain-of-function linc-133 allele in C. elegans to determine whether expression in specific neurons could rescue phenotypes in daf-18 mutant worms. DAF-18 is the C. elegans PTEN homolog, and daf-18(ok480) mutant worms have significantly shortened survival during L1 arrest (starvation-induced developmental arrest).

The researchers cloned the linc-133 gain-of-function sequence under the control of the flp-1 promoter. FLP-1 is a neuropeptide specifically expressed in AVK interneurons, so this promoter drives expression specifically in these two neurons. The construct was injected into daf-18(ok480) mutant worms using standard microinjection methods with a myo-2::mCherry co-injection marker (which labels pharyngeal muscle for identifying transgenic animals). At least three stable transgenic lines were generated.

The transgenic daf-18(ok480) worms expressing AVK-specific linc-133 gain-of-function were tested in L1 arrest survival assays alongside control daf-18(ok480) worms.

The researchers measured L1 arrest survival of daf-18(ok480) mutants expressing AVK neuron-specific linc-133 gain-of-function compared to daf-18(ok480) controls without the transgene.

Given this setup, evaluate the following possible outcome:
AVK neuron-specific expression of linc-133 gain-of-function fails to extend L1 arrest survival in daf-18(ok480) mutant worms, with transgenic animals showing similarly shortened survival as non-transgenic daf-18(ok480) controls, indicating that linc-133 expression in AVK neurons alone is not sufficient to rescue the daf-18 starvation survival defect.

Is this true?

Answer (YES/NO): NO